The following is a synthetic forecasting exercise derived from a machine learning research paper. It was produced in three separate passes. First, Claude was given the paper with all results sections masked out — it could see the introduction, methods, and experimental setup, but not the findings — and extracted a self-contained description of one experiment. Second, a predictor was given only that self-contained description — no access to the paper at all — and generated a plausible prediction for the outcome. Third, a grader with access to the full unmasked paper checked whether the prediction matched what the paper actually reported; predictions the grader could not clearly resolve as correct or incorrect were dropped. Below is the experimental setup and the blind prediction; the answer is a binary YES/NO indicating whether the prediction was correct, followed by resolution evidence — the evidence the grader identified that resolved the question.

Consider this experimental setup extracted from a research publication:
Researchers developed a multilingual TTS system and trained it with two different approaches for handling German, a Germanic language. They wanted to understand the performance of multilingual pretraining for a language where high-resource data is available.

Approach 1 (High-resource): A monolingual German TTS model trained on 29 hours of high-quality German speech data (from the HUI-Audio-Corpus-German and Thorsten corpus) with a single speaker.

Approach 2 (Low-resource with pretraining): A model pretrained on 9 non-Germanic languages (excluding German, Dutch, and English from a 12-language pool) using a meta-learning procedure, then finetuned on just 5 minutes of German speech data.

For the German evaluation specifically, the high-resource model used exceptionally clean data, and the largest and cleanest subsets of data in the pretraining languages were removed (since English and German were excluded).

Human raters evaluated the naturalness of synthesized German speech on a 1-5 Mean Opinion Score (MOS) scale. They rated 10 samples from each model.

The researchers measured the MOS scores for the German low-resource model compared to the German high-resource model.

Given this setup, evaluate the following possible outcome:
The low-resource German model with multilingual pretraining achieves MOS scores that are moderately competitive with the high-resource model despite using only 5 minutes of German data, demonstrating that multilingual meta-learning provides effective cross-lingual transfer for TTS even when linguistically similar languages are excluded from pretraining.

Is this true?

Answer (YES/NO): YES